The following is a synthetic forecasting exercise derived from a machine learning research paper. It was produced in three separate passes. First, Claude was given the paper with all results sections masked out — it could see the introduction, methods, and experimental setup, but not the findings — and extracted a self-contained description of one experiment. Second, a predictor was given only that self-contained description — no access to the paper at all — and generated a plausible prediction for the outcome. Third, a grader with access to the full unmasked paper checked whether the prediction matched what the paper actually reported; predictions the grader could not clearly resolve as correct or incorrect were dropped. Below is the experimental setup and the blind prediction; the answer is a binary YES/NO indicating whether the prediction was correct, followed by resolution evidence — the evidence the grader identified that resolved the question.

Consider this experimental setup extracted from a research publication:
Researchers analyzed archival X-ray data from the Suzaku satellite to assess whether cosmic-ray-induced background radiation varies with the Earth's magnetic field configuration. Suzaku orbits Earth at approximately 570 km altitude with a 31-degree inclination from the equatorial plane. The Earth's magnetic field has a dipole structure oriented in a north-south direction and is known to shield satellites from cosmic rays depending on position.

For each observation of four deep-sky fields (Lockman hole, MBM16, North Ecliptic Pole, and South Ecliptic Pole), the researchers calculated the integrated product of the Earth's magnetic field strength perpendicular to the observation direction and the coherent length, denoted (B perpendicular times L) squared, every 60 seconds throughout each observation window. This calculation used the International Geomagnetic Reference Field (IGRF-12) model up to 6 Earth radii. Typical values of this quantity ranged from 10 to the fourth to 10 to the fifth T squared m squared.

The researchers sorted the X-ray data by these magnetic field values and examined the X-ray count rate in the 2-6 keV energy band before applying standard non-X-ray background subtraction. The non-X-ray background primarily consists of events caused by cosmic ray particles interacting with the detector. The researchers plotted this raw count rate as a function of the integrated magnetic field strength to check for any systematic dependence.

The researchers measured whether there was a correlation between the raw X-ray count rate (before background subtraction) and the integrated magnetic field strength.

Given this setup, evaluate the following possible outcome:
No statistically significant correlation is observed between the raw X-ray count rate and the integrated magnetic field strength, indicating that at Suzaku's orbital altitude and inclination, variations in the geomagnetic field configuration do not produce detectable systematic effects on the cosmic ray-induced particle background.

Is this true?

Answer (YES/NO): NO